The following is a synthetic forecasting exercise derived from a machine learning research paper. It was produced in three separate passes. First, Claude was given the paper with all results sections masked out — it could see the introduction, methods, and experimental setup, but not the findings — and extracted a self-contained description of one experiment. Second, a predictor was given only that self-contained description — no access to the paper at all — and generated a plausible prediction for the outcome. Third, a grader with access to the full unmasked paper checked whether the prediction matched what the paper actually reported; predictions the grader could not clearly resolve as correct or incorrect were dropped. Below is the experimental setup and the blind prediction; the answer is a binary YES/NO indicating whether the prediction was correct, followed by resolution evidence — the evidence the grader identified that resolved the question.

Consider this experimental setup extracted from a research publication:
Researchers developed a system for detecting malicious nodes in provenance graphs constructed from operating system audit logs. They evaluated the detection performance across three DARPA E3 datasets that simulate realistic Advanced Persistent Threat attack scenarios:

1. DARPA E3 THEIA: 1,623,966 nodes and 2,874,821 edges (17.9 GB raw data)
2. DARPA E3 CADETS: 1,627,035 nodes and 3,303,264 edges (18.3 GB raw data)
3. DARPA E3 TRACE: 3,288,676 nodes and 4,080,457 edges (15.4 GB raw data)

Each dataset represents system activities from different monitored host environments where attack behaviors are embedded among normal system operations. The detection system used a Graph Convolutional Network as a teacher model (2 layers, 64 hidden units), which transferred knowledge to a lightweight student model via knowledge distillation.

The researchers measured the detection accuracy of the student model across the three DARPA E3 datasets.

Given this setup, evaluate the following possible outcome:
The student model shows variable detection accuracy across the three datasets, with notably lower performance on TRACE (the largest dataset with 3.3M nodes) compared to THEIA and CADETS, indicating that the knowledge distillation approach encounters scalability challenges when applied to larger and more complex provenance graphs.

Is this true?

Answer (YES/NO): NO